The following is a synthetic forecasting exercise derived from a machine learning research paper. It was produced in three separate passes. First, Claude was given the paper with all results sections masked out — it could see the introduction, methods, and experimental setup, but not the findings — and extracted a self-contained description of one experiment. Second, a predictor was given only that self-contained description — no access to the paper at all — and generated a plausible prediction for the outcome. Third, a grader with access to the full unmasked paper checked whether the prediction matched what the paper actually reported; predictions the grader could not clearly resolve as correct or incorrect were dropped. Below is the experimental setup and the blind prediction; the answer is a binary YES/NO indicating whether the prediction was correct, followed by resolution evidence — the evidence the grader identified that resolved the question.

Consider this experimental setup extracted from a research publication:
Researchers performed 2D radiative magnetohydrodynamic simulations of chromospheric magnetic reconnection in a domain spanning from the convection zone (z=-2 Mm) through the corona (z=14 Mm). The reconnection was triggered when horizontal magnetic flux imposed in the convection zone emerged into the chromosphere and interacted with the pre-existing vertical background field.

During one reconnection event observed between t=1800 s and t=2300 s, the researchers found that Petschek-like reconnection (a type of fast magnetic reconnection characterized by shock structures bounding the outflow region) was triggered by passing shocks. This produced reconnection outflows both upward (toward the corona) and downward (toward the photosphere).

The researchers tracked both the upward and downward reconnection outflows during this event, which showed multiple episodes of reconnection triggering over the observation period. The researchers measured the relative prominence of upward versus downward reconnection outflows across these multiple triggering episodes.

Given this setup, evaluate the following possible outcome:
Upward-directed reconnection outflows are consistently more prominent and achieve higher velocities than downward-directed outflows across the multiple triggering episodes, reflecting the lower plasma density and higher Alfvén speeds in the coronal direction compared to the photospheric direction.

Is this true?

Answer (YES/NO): YES